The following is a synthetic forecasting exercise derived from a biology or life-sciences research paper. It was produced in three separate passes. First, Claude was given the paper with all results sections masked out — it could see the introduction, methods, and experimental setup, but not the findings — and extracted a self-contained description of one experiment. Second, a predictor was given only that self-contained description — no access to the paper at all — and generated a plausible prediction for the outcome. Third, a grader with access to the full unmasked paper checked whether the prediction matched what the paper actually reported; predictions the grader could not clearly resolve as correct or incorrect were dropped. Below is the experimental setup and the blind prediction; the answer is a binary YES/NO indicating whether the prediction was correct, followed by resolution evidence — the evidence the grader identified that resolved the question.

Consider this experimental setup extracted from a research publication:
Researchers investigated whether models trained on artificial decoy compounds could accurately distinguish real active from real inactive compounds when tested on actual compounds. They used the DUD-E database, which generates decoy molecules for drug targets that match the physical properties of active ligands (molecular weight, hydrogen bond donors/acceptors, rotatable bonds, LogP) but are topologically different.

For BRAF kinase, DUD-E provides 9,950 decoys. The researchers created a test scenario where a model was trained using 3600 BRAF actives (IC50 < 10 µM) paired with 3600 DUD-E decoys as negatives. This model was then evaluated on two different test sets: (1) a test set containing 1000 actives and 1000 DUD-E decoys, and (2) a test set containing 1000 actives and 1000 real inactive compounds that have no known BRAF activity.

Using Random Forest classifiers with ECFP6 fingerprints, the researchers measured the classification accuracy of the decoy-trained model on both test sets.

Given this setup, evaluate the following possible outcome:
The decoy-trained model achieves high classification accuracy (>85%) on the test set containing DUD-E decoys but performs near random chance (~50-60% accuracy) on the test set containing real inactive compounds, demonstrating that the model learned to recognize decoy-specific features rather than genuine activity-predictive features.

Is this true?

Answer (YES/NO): NO